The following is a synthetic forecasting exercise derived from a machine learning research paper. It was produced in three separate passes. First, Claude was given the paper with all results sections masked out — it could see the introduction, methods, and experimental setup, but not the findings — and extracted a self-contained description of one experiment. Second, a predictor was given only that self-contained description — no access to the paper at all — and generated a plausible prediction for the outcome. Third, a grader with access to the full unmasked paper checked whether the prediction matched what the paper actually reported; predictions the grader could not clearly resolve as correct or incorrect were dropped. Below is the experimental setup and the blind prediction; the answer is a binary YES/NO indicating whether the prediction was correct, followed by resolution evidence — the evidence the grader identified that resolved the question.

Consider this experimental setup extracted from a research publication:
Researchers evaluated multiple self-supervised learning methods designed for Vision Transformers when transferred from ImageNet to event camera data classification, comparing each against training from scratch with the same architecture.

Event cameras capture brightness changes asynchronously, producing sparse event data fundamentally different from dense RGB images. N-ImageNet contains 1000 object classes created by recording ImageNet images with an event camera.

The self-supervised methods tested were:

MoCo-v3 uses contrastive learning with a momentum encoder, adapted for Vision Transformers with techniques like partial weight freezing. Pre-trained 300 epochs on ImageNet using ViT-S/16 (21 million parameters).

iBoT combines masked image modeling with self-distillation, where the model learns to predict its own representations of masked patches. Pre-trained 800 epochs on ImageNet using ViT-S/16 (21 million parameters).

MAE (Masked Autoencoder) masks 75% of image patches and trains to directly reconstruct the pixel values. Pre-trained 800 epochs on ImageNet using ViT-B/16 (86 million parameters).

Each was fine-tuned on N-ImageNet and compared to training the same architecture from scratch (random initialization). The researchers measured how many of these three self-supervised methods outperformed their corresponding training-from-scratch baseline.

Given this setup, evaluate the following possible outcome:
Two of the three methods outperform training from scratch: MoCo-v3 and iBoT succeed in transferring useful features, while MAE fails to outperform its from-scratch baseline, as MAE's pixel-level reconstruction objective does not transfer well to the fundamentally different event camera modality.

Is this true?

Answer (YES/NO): NO